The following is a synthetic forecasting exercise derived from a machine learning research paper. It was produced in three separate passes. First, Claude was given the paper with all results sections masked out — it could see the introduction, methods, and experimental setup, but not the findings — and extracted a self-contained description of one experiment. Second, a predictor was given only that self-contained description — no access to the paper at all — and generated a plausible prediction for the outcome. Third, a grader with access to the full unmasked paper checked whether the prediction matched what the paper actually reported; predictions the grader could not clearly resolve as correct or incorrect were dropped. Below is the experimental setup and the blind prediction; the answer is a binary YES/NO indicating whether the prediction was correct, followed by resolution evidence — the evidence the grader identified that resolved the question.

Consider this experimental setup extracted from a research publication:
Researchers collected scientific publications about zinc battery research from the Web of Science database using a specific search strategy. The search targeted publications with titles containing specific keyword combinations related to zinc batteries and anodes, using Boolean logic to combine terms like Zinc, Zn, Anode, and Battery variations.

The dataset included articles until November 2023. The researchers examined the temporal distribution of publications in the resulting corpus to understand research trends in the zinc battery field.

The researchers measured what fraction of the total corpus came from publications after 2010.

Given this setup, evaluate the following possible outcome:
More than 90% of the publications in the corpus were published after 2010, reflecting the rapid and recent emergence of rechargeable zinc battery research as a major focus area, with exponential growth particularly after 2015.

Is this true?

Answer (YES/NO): YES